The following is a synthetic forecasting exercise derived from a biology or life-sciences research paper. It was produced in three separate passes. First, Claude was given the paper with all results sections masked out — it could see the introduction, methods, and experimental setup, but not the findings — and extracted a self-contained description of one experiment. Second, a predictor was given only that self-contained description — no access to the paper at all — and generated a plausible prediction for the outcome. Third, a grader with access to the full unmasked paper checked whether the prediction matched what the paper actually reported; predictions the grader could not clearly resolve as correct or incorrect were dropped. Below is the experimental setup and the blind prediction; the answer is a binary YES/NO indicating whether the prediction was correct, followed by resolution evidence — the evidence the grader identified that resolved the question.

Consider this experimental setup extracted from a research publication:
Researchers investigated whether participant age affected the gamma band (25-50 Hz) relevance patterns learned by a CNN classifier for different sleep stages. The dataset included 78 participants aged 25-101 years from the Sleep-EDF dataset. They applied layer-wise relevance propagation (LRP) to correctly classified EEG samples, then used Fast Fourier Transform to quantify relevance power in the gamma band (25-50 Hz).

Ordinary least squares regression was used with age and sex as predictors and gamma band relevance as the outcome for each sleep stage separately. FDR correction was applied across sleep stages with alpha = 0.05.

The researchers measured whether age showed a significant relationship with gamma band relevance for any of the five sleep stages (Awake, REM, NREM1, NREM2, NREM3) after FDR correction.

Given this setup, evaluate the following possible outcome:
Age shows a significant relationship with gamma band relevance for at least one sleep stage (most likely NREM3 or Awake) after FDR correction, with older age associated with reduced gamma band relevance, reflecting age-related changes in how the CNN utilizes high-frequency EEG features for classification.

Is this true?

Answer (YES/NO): NO